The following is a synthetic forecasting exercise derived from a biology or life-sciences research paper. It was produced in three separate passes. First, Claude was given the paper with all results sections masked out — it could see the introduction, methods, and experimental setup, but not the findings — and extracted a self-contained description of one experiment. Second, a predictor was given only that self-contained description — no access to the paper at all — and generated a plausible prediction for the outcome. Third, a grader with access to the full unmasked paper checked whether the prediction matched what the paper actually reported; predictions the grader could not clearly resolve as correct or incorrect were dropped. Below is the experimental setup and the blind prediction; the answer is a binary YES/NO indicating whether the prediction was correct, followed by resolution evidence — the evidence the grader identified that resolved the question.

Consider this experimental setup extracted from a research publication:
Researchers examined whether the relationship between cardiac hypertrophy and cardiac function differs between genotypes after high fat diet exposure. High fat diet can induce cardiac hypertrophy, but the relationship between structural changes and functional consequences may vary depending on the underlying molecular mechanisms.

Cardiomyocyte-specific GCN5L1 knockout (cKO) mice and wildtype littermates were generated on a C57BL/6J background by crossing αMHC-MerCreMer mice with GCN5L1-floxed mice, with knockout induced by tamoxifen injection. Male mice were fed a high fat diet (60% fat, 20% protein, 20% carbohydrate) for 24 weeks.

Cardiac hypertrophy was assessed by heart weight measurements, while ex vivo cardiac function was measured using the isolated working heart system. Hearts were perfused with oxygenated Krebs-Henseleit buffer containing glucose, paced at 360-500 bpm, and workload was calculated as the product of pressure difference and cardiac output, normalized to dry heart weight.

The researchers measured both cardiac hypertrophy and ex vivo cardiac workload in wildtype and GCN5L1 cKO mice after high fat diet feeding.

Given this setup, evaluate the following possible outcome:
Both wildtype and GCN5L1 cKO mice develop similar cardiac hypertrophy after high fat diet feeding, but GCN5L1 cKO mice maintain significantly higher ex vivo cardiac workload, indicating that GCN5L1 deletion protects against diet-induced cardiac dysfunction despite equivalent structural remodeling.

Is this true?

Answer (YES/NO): YES